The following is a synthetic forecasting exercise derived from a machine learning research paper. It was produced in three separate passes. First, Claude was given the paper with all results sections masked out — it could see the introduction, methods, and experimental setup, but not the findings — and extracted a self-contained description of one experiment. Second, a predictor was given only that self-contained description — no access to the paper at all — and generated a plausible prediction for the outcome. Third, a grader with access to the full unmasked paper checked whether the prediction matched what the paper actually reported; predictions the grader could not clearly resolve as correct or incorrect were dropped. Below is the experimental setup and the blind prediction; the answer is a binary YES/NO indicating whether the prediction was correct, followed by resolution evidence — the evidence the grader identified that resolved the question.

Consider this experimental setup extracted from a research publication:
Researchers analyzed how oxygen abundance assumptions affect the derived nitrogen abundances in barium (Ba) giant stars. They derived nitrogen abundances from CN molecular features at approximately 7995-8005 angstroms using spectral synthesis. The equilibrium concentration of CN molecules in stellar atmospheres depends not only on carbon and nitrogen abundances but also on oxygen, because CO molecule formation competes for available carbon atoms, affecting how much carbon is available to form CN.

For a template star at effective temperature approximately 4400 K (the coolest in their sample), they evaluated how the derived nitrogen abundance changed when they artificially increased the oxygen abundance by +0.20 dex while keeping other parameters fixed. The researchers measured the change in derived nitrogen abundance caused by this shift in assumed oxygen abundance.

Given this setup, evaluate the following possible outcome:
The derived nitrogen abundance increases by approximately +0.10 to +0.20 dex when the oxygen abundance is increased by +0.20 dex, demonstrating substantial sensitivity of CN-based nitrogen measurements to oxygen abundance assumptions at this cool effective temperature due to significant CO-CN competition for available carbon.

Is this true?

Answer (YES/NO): NO